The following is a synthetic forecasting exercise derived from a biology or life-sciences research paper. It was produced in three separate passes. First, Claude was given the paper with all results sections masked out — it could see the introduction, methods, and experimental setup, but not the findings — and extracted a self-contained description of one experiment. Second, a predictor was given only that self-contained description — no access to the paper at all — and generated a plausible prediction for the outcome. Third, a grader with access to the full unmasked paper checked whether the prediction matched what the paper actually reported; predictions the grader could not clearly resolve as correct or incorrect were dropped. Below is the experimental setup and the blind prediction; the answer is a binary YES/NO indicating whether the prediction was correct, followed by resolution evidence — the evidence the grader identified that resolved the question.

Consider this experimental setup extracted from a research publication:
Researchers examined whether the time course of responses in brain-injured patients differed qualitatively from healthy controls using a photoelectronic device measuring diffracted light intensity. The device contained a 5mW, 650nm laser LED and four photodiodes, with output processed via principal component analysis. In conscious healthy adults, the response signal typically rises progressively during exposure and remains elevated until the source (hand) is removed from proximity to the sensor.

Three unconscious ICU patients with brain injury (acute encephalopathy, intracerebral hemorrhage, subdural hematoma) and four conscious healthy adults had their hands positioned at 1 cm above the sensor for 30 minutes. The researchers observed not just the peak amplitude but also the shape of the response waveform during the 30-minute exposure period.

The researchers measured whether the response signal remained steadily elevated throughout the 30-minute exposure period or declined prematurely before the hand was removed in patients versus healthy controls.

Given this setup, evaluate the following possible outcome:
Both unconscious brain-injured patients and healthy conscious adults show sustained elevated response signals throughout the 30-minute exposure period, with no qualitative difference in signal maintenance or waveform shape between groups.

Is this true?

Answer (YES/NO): NO